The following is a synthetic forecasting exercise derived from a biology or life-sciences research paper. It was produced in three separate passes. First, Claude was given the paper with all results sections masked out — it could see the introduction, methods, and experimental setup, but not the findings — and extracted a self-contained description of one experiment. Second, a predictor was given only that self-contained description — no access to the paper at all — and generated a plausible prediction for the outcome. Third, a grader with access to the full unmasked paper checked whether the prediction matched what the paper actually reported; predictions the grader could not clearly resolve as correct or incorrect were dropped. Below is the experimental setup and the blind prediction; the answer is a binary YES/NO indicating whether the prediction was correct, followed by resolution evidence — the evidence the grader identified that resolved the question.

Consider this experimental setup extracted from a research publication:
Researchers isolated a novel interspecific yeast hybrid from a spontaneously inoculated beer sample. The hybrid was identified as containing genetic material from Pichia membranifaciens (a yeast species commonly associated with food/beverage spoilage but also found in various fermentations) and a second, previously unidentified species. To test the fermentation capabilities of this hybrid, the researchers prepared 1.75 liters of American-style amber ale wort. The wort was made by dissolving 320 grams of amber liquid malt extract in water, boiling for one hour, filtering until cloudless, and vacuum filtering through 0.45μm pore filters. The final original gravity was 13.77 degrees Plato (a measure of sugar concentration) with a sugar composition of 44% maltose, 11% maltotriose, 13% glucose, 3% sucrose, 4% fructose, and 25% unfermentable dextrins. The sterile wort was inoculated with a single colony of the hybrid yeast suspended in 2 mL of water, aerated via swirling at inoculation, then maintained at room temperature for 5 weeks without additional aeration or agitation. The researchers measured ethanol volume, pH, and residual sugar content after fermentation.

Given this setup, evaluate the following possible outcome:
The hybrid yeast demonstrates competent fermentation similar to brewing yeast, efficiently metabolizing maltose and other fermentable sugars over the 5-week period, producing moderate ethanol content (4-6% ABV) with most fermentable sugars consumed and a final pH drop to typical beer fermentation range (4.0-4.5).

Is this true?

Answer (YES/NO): NO